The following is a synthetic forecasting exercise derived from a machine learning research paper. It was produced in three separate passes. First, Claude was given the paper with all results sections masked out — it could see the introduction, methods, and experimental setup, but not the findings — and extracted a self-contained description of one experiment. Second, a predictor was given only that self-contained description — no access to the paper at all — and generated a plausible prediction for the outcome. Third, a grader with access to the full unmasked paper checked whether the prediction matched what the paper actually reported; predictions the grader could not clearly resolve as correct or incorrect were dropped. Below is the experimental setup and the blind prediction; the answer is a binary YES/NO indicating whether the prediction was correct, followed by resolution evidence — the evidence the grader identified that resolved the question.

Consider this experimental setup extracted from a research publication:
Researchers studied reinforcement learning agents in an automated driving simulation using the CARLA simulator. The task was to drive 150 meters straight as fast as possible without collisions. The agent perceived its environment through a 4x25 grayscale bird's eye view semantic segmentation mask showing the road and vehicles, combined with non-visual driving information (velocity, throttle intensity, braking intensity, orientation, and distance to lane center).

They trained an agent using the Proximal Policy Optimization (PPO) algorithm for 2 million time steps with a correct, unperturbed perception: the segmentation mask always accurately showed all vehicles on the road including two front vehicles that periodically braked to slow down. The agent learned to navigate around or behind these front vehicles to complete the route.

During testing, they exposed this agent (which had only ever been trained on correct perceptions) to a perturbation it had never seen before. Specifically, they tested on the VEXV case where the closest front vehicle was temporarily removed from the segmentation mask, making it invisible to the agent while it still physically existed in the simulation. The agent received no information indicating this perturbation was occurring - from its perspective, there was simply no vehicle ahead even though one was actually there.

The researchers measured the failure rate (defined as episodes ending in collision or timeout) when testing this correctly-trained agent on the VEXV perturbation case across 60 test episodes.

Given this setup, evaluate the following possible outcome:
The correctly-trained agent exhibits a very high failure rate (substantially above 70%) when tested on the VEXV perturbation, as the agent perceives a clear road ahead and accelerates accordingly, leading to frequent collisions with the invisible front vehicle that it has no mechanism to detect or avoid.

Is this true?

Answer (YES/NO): YES